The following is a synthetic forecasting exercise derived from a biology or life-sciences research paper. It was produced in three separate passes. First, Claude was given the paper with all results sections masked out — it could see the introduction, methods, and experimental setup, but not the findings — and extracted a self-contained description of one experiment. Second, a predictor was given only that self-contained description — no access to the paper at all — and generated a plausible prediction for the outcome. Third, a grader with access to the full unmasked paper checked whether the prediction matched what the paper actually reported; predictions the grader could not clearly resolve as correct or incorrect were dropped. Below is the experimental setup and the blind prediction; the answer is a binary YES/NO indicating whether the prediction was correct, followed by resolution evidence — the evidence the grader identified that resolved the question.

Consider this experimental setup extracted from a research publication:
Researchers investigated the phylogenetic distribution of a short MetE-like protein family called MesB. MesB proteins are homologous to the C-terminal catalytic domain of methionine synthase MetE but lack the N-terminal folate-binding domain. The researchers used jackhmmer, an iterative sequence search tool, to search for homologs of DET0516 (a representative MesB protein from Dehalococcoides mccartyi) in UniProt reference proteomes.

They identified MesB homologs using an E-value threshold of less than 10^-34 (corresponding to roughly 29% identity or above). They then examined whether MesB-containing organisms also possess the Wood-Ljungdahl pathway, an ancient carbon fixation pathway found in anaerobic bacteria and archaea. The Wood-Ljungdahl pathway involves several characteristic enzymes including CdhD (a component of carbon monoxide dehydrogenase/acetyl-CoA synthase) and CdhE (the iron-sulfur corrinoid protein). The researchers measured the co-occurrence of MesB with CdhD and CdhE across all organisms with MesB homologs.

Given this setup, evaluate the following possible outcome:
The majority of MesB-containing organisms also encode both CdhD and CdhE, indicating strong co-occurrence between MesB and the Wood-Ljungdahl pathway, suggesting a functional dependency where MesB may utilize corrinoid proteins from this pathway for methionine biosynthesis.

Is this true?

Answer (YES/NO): YES